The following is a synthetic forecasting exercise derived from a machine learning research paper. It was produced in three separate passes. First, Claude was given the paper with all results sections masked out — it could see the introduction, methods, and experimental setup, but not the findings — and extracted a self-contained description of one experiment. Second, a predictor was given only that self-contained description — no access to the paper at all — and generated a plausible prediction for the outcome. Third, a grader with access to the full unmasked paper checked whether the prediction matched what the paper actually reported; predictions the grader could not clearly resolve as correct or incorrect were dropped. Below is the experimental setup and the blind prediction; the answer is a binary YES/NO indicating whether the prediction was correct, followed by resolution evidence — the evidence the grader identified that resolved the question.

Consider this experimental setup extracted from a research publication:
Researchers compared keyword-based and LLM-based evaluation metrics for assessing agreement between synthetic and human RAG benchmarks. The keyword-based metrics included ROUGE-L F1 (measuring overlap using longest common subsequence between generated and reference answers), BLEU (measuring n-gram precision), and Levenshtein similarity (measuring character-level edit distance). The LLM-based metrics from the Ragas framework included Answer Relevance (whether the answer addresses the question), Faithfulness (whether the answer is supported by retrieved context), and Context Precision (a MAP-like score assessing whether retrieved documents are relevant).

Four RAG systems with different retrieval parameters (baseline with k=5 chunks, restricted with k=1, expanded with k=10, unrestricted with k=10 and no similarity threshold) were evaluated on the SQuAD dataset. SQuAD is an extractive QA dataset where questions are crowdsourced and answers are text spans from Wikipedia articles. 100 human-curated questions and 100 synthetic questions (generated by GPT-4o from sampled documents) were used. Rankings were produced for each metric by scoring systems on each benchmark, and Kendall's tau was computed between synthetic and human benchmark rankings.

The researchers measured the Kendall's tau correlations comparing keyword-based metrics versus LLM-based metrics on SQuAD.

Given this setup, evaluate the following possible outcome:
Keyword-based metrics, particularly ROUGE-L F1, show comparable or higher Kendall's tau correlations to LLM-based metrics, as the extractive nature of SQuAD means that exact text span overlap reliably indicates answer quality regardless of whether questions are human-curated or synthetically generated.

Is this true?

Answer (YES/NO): NO